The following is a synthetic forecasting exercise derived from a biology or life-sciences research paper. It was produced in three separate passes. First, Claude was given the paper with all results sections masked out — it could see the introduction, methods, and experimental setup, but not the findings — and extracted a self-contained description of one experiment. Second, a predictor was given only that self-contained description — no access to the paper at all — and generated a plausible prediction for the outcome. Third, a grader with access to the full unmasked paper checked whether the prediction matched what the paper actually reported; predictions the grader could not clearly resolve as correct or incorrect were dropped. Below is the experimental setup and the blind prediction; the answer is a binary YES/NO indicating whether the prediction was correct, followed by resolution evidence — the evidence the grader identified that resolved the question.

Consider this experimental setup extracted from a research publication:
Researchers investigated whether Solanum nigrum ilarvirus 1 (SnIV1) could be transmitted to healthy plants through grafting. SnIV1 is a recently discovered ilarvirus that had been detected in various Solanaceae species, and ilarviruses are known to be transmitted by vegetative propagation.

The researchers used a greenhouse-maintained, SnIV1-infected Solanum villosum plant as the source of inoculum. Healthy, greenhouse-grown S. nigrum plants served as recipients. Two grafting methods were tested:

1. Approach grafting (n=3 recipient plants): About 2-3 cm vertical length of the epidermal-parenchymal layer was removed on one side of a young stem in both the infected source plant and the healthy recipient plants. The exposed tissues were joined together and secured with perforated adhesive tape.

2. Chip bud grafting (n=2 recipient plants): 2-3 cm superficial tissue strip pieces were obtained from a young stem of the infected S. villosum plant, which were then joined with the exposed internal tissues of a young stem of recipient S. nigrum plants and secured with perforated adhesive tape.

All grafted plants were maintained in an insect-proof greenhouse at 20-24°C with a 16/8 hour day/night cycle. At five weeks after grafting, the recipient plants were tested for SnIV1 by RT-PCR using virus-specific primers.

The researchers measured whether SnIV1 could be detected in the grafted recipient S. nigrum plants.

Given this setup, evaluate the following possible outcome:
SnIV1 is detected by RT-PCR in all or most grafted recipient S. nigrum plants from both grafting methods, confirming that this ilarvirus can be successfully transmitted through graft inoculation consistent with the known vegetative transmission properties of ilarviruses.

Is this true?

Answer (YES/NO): YES